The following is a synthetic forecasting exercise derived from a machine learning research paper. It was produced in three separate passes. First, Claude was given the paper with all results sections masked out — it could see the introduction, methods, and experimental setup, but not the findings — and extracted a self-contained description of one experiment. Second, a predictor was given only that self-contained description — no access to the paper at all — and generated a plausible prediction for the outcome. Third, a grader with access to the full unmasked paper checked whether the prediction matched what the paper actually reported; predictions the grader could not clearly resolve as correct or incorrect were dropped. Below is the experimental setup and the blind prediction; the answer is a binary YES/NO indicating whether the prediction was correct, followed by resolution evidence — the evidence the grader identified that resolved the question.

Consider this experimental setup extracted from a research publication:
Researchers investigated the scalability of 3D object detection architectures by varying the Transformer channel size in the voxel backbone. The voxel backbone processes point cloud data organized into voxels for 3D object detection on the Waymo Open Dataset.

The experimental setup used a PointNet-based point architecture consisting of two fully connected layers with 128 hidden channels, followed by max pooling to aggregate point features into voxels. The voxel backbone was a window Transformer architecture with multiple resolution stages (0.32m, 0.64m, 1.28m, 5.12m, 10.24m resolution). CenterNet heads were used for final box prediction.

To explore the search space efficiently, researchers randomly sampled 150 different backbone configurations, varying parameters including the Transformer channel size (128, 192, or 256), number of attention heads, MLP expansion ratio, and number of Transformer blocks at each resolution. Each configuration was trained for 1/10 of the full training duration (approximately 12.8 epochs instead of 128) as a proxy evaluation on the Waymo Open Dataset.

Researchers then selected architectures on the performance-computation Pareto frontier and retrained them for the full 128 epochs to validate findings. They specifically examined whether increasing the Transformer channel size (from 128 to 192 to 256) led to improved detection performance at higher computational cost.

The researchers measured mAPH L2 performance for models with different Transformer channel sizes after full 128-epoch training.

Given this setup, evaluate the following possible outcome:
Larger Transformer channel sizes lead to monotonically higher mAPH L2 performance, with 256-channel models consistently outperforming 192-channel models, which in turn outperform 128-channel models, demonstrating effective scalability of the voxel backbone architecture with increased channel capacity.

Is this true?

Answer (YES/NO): NO